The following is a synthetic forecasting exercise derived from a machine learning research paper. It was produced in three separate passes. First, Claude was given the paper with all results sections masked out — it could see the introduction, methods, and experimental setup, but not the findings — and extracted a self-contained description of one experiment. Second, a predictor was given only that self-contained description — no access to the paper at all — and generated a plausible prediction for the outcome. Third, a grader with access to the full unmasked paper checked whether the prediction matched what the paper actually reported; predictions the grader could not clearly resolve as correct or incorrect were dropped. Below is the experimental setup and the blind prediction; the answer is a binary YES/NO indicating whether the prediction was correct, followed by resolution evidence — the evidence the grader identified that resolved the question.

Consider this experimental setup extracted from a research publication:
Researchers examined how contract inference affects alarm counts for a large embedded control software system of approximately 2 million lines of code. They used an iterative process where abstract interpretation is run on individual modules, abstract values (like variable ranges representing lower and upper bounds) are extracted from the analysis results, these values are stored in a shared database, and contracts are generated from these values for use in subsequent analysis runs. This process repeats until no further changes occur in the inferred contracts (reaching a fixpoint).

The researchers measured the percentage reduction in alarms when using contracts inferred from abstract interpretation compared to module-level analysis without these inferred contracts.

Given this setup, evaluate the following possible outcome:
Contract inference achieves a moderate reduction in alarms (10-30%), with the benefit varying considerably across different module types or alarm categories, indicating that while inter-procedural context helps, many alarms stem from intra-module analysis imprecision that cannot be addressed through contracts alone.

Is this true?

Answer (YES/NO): YES